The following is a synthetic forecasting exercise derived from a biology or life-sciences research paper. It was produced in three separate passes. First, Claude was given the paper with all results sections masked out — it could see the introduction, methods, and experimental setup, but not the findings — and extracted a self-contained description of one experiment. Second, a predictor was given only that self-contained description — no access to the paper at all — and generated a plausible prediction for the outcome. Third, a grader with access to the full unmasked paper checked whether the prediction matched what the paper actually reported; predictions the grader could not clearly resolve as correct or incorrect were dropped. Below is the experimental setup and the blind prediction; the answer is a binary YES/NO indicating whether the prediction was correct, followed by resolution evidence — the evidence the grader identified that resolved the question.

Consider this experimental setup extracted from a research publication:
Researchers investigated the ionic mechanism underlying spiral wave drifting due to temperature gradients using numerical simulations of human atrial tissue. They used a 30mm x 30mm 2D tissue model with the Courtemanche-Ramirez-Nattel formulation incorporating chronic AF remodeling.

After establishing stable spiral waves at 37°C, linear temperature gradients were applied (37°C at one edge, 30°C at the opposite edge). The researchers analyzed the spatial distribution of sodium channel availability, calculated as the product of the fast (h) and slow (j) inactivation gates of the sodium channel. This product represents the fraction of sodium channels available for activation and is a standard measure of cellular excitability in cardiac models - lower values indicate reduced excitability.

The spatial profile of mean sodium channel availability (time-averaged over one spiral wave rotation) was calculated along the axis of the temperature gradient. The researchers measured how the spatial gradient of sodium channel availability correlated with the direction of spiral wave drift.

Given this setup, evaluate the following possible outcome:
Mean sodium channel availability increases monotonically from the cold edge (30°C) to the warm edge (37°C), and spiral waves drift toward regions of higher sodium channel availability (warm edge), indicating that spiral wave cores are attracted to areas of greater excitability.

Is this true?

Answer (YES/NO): NO